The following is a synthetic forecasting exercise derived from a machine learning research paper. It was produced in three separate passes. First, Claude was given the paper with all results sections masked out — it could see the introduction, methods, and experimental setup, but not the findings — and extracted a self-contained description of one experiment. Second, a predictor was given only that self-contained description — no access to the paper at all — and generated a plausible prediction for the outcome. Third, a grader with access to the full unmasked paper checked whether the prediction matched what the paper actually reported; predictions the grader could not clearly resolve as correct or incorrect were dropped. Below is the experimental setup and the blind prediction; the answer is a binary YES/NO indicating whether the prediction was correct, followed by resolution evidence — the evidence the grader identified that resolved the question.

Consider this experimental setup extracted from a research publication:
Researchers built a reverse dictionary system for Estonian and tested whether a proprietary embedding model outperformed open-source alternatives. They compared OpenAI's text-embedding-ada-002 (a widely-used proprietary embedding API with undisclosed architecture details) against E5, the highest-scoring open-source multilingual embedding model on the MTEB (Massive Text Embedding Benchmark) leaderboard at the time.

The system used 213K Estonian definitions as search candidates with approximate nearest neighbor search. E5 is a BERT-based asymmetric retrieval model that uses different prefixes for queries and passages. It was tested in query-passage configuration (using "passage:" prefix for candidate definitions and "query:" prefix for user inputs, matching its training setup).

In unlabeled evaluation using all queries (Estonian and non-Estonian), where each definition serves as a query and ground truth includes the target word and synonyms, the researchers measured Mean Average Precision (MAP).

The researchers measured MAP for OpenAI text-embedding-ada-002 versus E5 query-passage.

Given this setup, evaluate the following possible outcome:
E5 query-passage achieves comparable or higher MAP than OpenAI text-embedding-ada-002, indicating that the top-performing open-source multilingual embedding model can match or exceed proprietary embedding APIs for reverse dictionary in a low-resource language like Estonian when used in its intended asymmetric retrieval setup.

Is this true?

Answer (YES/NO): YES